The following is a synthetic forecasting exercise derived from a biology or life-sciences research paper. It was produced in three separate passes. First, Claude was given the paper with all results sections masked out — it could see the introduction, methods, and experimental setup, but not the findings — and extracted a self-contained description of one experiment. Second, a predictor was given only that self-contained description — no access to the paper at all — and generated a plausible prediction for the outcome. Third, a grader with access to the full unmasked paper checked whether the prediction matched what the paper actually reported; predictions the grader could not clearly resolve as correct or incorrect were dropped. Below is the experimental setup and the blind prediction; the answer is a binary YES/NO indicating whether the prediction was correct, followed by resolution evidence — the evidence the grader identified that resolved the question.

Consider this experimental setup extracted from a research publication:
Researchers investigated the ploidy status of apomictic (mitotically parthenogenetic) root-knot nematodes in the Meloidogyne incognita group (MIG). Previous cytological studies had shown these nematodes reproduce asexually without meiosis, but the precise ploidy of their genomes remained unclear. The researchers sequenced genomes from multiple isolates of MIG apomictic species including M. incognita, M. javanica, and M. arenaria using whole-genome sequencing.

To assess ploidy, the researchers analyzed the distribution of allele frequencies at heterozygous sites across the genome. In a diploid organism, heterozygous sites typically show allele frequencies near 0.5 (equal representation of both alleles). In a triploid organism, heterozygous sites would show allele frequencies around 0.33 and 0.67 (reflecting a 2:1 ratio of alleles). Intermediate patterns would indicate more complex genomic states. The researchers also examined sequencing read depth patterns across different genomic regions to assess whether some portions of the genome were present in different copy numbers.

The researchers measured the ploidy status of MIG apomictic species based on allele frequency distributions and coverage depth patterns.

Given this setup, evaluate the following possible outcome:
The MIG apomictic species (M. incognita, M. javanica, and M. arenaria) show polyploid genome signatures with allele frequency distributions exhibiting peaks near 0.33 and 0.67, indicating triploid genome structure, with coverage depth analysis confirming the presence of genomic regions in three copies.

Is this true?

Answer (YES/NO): NO